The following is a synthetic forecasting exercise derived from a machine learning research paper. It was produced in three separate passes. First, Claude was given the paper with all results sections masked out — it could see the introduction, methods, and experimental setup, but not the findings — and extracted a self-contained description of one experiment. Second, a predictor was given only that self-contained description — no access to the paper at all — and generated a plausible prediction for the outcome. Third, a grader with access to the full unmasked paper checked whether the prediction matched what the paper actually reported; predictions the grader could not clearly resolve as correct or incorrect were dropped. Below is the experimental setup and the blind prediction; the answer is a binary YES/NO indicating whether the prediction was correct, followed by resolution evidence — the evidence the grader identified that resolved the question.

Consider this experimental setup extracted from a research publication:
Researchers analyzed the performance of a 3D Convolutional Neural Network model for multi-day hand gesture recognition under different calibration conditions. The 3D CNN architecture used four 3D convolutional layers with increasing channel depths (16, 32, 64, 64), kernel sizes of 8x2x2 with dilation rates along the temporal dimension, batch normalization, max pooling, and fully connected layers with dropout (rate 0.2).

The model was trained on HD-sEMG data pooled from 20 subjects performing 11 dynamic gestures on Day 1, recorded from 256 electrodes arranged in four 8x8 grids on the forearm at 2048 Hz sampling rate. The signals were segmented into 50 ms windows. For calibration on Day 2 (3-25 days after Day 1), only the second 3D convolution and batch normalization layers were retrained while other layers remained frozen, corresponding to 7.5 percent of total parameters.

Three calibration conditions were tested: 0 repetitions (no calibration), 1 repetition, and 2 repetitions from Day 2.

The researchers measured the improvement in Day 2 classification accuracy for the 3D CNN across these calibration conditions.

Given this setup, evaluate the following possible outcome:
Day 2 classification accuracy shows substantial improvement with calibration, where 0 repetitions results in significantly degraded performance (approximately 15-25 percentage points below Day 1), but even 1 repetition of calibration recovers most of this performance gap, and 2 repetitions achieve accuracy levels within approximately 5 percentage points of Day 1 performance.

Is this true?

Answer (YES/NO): NO